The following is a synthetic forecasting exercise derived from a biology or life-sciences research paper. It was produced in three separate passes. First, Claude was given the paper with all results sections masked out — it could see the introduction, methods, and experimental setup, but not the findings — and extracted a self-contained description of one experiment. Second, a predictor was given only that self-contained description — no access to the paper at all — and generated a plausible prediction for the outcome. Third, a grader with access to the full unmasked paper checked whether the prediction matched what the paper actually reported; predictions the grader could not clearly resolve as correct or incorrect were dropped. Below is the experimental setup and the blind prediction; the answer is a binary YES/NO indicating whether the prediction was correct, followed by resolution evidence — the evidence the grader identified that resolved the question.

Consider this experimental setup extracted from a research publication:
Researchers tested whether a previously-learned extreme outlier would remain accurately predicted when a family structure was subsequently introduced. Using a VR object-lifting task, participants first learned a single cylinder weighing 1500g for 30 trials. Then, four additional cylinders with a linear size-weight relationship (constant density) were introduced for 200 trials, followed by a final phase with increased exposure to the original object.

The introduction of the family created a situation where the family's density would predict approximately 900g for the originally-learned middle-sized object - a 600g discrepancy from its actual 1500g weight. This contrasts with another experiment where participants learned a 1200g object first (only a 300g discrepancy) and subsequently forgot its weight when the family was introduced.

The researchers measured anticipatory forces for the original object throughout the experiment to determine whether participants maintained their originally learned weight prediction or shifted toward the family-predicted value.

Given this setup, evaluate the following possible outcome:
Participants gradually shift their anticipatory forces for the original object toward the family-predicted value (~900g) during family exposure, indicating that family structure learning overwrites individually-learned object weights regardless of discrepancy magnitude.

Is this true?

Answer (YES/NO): NO